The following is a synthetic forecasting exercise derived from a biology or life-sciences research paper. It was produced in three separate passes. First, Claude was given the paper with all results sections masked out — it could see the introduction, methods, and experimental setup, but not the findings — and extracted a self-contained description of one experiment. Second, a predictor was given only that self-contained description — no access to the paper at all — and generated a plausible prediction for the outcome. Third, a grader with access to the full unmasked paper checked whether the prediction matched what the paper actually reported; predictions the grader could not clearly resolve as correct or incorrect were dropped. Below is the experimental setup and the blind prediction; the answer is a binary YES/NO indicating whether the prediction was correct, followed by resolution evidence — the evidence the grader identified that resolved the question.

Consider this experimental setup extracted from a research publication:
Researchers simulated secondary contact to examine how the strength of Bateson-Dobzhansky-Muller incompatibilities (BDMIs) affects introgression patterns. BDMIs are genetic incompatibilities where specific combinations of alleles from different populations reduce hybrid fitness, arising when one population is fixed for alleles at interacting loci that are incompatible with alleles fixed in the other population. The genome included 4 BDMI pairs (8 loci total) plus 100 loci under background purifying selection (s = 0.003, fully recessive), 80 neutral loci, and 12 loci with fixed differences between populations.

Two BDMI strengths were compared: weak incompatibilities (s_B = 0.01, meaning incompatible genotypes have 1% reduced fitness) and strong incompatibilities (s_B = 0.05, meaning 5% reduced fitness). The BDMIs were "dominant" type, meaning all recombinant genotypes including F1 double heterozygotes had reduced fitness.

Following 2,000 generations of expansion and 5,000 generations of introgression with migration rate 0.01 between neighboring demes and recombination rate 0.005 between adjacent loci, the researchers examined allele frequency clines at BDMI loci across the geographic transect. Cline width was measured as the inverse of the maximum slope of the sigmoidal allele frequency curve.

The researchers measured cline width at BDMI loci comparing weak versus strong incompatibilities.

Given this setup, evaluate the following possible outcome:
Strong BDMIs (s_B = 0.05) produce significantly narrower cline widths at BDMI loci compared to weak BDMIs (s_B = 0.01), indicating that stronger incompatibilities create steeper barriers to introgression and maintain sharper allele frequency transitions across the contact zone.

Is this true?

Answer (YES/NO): YES